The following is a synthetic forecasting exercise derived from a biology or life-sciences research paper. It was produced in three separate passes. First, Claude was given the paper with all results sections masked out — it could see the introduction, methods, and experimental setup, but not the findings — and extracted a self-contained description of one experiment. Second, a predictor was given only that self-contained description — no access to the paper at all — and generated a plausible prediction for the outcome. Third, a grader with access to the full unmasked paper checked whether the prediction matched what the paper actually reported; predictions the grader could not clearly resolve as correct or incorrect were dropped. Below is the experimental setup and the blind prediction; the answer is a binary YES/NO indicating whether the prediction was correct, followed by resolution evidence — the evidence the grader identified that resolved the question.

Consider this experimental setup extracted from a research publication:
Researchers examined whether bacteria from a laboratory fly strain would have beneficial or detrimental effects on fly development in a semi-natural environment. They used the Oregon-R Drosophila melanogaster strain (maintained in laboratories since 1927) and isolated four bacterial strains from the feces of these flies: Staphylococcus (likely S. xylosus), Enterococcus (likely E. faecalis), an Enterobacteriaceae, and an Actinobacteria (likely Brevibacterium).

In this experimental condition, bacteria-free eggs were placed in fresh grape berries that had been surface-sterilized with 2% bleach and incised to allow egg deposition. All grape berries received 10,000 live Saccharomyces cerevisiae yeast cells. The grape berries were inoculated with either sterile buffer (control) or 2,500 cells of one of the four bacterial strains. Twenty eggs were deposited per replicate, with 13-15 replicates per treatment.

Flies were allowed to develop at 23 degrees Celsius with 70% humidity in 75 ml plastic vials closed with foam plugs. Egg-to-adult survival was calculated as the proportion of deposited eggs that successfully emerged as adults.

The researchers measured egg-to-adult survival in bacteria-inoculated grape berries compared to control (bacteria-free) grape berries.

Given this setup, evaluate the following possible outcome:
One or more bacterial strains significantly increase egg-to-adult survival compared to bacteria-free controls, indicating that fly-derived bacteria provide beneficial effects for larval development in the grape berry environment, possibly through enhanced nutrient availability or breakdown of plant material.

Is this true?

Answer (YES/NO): NO